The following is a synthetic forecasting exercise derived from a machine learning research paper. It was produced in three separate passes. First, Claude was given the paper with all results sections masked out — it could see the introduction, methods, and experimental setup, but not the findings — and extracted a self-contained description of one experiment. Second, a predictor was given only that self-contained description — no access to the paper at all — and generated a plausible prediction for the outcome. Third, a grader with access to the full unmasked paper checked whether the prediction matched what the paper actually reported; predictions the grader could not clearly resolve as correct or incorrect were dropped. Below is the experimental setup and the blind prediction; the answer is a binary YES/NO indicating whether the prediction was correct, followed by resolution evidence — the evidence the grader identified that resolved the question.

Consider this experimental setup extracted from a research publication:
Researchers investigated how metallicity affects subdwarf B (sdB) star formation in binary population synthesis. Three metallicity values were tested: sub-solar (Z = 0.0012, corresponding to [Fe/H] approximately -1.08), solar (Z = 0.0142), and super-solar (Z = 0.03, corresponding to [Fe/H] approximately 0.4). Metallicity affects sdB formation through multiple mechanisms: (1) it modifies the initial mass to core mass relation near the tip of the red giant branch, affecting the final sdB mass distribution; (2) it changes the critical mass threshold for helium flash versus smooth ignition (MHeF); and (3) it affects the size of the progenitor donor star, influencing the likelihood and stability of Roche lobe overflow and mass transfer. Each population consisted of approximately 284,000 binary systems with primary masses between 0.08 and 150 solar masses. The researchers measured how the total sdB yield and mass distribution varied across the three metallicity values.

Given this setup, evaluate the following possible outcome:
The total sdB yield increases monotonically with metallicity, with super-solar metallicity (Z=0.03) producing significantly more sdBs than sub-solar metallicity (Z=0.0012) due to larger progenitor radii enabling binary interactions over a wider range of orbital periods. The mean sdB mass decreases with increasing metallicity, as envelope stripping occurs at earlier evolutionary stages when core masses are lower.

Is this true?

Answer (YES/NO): NO